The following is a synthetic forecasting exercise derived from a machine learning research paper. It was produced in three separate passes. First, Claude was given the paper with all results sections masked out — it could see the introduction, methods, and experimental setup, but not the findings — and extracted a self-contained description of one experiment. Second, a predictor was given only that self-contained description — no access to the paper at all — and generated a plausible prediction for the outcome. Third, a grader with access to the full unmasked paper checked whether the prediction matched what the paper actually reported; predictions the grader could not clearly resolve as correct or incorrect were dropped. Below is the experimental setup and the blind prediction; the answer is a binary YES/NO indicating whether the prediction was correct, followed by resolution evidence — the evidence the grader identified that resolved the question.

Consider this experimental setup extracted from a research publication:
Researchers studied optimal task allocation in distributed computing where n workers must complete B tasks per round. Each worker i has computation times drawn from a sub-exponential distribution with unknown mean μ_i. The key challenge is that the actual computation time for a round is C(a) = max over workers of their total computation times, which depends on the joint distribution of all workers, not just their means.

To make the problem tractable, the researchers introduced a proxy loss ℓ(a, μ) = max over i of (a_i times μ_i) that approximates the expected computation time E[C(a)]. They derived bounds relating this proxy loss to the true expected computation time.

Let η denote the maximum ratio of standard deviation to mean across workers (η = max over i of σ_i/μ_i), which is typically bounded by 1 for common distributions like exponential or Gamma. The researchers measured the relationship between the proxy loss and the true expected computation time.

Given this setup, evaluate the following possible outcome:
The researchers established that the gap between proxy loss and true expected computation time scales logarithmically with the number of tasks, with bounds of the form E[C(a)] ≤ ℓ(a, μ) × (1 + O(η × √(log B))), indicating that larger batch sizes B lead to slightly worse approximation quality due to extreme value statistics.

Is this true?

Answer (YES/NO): YES